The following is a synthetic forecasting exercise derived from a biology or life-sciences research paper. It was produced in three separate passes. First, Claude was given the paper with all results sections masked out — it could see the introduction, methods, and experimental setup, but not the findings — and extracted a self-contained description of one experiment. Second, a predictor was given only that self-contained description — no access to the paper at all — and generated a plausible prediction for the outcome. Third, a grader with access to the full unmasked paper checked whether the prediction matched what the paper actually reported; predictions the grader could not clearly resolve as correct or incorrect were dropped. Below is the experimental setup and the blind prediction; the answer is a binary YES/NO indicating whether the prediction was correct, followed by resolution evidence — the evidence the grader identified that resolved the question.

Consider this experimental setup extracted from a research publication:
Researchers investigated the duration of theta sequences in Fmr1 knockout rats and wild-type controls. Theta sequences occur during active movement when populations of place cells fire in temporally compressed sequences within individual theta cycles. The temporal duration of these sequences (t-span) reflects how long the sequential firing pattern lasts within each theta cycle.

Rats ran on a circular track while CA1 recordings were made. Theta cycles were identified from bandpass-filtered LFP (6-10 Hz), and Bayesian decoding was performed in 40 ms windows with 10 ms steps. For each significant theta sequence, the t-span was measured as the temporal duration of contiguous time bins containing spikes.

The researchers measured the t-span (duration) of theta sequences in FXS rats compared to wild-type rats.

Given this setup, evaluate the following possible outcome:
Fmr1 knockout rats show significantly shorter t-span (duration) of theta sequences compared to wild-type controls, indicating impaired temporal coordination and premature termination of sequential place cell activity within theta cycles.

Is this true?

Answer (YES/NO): NO